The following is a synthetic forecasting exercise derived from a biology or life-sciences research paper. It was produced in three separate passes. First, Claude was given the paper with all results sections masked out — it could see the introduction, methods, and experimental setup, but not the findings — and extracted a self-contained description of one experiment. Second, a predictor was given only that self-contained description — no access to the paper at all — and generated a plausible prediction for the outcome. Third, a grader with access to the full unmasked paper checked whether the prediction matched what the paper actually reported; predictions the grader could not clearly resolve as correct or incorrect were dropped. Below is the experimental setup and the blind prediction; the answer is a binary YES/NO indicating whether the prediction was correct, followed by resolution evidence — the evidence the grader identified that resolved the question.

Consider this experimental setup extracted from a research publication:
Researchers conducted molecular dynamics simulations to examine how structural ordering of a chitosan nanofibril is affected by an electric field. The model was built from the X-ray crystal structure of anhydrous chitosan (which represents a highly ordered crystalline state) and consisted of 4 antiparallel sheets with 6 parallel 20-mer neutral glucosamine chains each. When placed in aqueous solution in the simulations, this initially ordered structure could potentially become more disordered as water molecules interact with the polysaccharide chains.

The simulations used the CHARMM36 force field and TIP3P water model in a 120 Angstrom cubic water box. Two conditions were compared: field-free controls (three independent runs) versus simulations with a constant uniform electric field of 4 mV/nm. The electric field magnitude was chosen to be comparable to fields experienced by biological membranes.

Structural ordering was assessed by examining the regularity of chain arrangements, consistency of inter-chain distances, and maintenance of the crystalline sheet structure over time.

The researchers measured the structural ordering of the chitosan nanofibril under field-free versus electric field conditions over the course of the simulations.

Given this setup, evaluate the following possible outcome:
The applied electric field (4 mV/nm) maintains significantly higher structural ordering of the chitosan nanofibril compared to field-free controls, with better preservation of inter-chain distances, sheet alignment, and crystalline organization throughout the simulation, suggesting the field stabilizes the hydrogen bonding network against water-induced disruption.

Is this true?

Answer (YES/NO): YES